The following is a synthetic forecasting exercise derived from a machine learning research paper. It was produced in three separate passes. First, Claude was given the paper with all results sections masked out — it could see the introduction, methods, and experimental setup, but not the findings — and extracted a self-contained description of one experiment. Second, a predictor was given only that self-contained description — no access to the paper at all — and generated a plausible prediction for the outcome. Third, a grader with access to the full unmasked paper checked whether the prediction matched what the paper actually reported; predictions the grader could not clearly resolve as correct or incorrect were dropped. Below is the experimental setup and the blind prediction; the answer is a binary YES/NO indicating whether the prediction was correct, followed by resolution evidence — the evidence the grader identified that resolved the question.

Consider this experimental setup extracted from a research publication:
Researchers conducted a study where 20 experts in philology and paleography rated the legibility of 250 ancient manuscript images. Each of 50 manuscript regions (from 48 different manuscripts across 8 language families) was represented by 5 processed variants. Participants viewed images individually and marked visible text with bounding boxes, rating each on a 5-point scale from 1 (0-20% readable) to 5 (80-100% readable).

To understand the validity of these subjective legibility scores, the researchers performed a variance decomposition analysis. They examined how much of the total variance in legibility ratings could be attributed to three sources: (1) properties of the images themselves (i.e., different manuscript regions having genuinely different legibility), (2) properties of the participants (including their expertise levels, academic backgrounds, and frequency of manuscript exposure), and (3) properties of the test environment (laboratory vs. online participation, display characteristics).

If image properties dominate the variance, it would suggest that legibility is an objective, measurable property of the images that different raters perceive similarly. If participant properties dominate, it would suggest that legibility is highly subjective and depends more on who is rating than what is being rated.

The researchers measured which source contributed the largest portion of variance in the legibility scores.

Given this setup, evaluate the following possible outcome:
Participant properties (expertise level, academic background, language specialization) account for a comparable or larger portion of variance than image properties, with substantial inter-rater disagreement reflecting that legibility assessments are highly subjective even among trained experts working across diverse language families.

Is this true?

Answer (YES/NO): NO